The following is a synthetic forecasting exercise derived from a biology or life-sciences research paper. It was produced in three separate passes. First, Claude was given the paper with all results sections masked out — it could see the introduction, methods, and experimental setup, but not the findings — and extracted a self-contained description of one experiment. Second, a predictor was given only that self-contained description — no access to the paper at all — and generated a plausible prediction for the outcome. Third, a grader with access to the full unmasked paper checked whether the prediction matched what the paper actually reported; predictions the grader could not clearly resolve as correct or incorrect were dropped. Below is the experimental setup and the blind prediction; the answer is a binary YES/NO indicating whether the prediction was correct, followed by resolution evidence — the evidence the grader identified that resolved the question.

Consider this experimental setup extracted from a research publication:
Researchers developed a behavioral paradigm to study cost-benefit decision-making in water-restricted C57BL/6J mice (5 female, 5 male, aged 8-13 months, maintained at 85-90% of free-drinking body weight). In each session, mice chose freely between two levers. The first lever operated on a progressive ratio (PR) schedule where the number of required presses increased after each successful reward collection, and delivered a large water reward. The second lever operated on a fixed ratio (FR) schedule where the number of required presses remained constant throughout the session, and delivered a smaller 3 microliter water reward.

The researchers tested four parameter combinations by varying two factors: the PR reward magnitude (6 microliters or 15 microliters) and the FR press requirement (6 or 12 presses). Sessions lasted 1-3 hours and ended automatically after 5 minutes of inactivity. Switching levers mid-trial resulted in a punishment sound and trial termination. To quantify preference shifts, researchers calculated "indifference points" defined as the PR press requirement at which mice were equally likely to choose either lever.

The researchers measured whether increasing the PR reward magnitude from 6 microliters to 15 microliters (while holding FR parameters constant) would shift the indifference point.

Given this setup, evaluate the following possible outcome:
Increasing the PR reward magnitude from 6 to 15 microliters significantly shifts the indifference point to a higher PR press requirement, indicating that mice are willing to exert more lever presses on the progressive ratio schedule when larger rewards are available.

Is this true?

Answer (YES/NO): YES